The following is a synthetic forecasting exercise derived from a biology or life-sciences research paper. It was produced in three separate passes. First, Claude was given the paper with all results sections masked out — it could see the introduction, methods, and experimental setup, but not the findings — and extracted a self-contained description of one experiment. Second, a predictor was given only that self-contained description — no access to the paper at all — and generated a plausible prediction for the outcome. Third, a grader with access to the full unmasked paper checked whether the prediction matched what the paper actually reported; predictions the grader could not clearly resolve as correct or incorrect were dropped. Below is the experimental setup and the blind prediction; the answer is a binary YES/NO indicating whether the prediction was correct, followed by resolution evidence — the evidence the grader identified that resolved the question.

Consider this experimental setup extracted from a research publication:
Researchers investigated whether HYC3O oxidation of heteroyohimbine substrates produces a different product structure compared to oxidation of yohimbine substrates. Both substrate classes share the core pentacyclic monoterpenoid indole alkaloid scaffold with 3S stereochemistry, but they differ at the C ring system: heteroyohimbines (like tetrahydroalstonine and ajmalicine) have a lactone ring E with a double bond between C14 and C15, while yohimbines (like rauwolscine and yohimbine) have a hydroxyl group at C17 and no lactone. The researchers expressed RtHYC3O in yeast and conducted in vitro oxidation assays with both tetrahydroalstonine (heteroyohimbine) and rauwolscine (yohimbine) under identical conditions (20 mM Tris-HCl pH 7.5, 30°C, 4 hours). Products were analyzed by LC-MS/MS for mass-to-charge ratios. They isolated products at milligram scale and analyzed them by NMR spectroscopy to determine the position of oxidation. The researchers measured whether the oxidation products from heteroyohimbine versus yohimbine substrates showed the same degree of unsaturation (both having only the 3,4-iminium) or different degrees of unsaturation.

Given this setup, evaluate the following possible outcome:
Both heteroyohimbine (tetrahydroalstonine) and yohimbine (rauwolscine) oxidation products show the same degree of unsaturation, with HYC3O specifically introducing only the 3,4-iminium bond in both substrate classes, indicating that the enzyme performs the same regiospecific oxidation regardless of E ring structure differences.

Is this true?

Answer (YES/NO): YES